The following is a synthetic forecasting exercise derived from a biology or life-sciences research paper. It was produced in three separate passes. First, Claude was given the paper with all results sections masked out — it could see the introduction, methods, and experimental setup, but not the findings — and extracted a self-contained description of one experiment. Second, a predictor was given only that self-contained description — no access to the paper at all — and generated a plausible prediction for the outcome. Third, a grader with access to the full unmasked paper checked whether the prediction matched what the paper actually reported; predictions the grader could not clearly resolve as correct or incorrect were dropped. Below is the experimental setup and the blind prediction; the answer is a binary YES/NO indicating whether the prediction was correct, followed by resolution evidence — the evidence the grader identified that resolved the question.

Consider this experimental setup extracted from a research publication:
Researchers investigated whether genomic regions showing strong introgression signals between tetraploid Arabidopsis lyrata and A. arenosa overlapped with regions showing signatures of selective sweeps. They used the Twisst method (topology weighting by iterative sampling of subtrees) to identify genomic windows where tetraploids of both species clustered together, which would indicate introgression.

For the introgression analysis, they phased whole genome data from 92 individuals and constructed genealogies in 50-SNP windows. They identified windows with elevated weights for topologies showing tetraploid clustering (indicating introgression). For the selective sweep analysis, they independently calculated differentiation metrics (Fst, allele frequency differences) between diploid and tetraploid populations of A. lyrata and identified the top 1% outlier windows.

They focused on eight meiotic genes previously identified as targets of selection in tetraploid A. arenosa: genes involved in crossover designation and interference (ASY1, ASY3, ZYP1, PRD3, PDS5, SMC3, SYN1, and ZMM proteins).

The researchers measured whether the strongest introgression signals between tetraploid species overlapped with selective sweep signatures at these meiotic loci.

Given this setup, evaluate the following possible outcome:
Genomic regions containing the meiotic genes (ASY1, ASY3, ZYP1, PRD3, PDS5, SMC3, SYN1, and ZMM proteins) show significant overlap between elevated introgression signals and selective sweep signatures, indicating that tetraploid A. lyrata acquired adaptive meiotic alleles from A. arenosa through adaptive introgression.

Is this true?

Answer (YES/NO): YES